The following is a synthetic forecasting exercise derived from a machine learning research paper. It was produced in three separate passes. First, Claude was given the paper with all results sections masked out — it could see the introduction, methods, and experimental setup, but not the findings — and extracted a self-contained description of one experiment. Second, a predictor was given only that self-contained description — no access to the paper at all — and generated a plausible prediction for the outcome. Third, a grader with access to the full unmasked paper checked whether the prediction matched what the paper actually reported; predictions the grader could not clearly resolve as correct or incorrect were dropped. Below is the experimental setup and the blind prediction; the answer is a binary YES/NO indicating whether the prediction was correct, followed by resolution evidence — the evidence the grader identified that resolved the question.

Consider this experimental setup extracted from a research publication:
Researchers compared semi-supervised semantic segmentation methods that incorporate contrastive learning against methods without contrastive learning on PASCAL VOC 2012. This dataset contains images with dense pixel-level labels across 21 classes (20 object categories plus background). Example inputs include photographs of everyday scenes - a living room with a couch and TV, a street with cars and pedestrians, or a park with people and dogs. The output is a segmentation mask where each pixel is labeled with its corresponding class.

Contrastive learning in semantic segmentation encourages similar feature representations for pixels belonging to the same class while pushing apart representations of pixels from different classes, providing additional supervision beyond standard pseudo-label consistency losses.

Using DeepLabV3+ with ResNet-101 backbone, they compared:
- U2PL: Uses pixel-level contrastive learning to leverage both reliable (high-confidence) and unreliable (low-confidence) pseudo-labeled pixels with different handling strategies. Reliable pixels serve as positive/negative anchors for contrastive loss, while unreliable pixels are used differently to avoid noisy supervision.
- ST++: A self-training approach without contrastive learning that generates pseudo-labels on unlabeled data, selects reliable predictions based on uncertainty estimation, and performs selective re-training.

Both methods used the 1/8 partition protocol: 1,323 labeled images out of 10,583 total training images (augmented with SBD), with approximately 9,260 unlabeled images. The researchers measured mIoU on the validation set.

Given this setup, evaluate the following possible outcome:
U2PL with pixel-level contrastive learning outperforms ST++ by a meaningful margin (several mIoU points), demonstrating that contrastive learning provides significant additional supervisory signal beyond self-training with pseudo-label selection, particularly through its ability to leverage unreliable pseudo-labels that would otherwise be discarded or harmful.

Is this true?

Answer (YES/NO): NO